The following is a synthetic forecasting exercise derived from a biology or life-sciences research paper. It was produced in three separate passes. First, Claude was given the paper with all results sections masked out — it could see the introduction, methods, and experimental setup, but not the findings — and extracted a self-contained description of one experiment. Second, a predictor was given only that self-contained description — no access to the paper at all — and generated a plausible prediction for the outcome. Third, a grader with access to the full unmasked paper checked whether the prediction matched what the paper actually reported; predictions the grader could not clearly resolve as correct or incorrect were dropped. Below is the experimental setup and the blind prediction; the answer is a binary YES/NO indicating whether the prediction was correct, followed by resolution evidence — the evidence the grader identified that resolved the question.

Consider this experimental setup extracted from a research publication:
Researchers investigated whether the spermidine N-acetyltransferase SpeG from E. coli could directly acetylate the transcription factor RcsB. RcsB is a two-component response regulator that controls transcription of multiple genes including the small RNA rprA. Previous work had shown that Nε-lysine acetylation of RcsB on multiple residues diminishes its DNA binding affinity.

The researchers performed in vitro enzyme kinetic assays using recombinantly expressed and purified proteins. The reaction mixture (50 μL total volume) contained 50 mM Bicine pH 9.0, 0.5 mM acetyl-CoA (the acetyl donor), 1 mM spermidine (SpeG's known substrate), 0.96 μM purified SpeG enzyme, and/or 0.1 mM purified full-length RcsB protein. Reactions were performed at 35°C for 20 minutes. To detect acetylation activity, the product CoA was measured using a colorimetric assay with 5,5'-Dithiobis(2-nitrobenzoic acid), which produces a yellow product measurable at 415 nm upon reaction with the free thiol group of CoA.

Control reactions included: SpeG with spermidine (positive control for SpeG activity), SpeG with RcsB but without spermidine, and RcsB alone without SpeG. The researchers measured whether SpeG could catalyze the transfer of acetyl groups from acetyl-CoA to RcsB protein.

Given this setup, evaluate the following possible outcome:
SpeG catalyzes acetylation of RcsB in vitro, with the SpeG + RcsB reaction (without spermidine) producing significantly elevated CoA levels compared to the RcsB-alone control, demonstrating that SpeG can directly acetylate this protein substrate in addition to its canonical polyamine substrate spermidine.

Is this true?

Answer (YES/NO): NO